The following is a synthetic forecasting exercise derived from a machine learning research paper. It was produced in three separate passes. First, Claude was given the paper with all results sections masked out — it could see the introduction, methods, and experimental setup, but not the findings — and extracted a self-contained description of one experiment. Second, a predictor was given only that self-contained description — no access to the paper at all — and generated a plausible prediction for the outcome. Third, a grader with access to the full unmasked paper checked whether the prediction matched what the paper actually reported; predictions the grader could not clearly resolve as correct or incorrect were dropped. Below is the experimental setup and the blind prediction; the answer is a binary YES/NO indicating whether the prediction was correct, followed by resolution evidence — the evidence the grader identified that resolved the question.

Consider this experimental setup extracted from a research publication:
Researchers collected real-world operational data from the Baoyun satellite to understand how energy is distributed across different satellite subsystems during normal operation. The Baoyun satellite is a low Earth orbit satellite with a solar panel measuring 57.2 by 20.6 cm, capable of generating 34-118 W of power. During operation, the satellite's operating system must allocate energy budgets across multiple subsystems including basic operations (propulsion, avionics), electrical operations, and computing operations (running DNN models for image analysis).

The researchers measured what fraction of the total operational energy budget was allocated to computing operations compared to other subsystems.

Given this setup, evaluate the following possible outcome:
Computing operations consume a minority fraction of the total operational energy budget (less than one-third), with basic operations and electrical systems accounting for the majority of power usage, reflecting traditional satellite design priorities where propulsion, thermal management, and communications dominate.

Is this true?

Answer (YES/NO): NO